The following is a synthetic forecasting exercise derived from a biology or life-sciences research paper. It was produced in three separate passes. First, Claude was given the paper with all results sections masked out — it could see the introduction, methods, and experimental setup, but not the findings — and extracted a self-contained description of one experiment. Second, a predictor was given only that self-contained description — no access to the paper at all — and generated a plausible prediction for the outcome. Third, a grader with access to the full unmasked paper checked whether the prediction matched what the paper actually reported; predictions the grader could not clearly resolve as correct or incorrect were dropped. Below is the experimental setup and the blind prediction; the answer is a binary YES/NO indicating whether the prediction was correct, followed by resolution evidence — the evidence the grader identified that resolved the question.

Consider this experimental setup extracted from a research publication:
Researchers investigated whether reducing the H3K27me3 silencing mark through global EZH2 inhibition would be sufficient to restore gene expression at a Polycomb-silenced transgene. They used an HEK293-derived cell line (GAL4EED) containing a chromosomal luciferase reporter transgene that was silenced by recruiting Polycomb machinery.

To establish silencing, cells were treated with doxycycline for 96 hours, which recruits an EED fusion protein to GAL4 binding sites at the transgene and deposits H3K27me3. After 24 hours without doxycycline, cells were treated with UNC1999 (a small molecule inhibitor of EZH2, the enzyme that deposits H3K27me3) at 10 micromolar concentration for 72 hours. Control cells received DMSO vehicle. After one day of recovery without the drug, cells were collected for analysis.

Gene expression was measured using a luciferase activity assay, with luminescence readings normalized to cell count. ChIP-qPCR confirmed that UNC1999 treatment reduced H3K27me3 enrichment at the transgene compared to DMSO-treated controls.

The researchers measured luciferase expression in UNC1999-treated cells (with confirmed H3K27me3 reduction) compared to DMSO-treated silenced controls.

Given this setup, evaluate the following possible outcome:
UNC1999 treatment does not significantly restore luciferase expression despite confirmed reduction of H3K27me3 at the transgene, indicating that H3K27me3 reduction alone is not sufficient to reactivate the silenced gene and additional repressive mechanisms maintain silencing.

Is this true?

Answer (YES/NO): YES